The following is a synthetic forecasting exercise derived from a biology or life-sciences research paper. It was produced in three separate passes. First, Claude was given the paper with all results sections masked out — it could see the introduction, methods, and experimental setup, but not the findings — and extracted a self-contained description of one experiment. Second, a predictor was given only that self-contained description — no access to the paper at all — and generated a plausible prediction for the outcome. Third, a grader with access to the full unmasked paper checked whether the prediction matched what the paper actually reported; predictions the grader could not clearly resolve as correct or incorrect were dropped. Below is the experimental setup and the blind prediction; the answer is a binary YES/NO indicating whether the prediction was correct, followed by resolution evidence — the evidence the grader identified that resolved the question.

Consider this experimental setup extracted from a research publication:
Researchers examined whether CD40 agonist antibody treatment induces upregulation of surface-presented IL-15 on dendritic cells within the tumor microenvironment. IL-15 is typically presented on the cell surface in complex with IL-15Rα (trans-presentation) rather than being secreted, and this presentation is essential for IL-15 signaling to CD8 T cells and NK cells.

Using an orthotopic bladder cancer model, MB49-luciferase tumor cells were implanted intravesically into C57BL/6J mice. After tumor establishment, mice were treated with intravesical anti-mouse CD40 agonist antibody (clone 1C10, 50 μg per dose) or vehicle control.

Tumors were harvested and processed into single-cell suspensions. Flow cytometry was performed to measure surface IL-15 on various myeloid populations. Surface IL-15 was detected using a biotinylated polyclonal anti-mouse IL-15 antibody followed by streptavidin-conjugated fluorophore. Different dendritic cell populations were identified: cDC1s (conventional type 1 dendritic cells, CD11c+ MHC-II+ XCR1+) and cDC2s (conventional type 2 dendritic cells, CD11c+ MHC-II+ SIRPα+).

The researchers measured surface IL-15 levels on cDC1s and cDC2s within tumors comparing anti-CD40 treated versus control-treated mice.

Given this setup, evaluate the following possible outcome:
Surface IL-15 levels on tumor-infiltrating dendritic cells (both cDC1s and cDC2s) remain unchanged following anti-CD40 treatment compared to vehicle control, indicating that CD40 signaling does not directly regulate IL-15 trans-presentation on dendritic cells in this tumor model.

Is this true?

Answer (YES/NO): NO